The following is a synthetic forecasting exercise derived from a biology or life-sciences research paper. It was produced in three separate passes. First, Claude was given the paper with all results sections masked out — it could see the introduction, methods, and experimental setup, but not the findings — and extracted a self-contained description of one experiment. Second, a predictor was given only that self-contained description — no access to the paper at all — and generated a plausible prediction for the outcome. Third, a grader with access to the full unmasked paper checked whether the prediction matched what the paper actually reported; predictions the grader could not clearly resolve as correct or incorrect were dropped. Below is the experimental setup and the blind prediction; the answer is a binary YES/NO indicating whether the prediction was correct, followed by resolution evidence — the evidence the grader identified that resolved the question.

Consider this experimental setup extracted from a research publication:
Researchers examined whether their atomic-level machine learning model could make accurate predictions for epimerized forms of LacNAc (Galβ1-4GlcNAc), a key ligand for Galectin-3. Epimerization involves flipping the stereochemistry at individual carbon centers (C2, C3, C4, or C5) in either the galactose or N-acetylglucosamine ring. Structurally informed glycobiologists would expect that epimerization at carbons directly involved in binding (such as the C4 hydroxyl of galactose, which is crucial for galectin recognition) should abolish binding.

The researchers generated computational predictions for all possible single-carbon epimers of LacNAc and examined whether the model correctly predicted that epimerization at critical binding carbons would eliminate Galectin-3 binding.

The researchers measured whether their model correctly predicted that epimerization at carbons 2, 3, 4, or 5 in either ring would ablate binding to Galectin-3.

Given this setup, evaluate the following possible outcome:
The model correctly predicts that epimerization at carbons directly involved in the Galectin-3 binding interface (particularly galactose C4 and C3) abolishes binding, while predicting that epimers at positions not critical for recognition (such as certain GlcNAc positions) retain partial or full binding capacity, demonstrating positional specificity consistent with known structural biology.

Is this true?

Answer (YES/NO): NO